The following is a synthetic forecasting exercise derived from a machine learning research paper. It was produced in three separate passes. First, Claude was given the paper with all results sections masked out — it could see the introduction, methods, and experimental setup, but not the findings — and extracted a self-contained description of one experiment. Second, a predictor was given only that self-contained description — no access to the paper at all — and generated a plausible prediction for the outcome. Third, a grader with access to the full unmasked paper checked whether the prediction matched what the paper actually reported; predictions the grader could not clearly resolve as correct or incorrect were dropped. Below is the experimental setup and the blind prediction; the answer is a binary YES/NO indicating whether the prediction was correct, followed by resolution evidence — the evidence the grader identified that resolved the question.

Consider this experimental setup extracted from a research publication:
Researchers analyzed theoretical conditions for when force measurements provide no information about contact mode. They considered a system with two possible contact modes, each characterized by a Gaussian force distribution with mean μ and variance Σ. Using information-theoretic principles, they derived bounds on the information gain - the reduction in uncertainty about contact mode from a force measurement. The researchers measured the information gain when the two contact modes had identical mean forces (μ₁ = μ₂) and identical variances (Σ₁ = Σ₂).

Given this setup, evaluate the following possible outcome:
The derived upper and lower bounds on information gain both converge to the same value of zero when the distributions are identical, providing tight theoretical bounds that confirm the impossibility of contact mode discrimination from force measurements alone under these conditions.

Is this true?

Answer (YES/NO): NO